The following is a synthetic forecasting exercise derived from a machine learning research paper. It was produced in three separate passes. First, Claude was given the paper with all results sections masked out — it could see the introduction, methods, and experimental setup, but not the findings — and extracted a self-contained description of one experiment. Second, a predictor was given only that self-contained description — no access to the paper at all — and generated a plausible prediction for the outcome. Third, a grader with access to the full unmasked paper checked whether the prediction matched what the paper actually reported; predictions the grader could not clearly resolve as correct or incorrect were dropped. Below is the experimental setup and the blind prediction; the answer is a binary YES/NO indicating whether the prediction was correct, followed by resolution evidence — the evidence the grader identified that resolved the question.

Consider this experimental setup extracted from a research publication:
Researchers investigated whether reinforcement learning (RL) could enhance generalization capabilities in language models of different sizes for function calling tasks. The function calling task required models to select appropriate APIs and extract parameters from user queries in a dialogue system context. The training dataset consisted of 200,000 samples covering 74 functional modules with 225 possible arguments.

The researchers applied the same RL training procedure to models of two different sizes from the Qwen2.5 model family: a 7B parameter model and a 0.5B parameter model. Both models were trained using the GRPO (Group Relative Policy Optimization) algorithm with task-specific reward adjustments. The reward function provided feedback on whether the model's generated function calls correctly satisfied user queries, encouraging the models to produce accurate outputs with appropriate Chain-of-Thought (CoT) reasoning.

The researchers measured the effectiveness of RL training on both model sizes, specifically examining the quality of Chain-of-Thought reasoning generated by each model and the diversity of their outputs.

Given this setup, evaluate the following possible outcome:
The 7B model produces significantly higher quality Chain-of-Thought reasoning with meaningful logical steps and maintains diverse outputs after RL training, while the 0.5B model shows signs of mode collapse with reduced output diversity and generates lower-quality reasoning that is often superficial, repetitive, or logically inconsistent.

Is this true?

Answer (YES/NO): YES